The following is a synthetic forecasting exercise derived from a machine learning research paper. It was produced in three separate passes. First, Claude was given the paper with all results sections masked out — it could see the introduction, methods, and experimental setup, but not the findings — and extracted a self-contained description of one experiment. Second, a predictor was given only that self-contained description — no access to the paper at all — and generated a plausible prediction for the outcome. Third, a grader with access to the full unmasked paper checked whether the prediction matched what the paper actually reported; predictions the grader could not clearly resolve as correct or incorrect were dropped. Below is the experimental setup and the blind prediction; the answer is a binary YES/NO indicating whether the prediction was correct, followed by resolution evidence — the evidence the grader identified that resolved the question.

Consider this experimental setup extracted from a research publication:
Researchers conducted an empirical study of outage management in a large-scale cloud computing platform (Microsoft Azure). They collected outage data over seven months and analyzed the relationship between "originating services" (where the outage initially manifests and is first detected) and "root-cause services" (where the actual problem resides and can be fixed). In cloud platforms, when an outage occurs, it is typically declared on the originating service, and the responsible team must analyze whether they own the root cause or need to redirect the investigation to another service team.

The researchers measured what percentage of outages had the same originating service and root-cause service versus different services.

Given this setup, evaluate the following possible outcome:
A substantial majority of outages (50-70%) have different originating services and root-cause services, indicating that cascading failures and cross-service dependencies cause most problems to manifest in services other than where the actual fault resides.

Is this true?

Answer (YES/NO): YES